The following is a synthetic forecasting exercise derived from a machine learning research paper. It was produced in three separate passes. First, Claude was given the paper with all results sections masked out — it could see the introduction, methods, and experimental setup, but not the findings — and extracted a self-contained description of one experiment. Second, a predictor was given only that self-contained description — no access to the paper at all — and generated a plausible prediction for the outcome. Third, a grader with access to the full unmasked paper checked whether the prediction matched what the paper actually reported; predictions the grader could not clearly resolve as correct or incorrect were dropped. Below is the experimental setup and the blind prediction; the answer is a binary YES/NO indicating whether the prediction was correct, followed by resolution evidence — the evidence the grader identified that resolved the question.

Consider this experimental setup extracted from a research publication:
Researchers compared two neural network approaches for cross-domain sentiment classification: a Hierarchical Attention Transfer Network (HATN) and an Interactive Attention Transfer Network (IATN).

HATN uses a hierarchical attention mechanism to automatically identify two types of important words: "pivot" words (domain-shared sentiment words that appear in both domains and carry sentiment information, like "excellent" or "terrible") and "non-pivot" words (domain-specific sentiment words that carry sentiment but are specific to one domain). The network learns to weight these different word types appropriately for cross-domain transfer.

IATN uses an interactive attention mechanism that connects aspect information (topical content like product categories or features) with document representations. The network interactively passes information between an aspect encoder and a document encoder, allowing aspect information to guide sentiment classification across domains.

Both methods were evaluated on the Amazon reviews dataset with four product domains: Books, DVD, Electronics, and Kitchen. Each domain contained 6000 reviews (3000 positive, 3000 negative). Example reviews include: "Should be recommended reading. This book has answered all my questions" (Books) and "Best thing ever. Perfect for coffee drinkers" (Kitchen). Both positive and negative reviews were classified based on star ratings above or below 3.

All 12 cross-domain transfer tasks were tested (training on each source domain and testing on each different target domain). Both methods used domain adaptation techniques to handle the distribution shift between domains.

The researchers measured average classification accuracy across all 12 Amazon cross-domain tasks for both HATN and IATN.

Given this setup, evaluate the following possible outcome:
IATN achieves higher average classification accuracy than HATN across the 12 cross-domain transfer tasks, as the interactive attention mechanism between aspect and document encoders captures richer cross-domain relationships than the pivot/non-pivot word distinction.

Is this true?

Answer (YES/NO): NO